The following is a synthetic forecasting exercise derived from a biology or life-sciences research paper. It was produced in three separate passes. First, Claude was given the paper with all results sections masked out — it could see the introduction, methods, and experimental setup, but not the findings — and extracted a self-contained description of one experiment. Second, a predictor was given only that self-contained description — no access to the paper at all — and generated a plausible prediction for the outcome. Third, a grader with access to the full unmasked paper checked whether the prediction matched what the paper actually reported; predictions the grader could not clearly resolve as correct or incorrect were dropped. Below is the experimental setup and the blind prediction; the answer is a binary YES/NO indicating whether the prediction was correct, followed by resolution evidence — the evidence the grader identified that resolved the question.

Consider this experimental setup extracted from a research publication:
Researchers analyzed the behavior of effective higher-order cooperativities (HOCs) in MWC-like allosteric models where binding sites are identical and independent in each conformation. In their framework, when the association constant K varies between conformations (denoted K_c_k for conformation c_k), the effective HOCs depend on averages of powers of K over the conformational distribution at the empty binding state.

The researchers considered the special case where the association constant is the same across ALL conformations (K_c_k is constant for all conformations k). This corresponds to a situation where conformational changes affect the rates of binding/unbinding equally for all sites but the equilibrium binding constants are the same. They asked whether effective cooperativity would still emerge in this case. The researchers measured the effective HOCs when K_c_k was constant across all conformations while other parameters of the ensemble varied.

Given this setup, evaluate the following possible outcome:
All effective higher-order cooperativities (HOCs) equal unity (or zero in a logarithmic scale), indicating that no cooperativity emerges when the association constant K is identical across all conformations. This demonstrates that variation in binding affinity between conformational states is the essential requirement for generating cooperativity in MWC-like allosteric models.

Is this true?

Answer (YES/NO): YES